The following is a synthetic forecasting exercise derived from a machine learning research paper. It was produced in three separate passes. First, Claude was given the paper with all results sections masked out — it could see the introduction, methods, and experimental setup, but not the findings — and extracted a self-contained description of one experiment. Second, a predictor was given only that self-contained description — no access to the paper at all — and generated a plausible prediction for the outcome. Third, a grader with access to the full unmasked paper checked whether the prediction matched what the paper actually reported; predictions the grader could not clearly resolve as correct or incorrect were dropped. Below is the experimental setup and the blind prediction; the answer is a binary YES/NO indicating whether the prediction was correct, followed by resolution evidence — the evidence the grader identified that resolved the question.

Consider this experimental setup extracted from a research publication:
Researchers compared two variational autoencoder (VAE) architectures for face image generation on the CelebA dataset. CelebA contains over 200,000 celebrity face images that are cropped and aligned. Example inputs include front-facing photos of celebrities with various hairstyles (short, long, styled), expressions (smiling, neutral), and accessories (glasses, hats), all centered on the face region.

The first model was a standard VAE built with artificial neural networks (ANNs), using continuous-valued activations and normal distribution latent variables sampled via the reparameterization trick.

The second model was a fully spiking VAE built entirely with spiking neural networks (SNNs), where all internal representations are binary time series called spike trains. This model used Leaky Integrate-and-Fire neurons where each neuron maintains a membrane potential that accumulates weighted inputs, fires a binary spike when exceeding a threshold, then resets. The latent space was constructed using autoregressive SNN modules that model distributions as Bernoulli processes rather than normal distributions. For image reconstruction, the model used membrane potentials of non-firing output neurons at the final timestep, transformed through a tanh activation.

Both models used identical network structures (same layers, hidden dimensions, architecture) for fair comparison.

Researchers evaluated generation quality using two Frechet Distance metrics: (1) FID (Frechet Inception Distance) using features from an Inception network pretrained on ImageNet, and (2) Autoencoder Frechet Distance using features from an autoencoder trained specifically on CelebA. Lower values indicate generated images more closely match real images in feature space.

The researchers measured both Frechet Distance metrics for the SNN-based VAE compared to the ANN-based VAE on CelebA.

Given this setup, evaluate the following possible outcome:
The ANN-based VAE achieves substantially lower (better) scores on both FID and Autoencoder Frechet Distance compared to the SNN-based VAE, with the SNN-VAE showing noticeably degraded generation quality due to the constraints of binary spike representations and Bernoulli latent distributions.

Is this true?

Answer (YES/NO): NO